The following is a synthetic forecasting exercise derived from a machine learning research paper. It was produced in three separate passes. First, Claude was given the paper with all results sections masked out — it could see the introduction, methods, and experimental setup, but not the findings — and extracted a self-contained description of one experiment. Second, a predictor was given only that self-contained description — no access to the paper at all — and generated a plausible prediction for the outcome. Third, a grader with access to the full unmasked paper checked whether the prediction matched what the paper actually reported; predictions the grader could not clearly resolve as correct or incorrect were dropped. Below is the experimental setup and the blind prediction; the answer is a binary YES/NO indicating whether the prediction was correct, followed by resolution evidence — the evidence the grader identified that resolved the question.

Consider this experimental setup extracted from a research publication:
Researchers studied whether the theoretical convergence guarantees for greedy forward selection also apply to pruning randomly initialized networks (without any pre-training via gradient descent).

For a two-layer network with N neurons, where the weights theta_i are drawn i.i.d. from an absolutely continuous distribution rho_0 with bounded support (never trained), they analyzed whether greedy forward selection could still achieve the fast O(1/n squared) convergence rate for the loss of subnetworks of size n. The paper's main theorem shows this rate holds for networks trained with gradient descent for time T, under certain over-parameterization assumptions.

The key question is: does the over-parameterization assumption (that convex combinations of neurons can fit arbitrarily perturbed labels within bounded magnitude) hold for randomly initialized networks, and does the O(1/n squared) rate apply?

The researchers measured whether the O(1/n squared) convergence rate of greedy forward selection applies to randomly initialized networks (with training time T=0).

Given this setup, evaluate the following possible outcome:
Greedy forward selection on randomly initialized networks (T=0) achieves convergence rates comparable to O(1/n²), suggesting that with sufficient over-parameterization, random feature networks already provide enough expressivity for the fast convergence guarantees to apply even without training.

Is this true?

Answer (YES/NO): YES